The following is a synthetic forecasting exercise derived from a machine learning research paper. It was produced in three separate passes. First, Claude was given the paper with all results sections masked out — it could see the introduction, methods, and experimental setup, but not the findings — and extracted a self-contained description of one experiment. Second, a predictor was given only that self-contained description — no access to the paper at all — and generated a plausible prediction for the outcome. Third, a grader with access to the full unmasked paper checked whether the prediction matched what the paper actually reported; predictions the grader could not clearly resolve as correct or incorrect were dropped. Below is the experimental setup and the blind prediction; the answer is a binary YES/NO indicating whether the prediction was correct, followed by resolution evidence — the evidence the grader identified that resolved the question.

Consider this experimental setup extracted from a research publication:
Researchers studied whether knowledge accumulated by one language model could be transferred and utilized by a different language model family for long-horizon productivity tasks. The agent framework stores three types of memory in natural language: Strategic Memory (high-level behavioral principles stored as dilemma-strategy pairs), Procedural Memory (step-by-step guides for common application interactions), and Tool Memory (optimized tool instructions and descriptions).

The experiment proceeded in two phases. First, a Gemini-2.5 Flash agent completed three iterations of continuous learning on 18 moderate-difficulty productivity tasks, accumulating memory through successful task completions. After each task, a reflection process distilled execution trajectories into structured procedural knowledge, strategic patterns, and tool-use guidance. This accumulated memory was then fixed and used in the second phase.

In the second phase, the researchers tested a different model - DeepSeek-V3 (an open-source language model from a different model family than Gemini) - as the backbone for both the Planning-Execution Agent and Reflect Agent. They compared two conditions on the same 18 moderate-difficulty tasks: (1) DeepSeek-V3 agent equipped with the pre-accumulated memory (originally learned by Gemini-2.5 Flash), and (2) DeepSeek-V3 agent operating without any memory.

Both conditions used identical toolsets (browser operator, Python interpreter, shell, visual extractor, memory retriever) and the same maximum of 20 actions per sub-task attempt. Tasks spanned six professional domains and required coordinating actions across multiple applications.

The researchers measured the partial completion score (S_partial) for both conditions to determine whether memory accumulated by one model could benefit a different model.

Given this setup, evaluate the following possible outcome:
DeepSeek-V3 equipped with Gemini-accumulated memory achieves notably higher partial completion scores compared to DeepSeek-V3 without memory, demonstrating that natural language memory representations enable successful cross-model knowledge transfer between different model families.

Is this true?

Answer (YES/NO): YES